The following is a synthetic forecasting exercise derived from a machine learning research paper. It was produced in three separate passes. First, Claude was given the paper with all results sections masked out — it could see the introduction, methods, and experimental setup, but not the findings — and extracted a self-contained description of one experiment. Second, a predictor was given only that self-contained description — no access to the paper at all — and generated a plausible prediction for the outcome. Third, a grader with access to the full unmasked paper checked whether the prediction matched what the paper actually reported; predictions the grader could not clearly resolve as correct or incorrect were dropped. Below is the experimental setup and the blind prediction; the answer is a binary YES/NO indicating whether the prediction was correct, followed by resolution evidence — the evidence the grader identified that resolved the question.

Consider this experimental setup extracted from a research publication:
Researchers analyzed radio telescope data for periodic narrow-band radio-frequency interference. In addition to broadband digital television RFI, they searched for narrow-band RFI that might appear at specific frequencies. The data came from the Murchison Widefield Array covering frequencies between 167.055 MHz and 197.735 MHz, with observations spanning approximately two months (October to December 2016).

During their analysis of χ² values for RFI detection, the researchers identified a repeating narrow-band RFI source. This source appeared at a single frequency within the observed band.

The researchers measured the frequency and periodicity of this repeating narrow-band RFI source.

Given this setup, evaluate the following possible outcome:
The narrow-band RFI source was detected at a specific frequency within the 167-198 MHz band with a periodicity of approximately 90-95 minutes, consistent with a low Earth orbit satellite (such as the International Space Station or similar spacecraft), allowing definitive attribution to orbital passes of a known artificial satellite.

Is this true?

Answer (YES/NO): NO